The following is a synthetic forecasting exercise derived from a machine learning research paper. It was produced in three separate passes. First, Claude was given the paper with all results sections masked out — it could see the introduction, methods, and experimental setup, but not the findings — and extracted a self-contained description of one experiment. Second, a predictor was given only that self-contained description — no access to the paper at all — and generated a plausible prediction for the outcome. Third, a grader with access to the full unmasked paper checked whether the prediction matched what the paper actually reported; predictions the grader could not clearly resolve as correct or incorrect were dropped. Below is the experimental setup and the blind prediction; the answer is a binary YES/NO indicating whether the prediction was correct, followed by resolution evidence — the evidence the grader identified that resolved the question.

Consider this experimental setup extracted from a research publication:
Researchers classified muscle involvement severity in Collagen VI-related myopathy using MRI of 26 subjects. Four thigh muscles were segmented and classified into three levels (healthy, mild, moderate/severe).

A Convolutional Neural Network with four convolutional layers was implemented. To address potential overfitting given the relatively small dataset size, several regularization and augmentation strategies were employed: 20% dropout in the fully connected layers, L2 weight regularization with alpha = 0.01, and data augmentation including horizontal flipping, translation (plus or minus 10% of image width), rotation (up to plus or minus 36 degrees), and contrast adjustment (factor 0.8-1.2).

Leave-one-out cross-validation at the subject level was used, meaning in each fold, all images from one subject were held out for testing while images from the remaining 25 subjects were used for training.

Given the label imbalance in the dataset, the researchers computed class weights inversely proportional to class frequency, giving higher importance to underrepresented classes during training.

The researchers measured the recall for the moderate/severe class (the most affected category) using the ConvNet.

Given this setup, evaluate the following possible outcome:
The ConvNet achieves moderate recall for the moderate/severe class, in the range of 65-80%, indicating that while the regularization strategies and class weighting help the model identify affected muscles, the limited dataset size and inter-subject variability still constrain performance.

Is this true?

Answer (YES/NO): NO